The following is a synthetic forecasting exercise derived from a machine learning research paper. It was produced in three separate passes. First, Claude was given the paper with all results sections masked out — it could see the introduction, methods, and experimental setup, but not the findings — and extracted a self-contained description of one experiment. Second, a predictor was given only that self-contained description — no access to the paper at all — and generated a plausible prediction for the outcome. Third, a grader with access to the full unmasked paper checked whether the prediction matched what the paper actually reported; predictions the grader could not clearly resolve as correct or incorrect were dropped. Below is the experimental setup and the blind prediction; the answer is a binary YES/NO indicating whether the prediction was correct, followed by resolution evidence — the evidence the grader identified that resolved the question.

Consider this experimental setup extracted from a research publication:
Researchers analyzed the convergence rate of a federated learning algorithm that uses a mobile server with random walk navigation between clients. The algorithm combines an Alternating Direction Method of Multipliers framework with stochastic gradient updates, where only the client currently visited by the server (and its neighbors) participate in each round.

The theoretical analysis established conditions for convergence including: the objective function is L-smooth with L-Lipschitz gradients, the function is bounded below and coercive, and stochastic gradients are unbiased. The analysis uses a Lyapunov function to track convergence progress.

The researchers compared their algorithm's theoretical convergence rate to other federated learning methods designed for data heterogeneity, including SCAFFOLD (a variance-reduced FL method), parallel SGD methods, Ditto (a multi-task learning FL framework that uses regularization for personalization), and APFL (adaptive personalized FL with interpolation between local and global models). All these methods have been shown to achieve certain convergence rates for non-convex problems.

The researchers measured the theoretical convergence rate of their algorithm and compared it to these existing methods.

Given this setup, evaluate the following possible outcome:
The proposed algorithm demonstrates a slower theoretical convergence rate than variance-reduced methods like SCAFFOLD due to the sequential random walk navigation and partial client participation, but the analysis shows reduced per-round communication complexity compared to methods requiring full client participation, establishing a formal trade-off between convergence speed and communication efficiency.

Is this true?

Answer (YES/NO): NO